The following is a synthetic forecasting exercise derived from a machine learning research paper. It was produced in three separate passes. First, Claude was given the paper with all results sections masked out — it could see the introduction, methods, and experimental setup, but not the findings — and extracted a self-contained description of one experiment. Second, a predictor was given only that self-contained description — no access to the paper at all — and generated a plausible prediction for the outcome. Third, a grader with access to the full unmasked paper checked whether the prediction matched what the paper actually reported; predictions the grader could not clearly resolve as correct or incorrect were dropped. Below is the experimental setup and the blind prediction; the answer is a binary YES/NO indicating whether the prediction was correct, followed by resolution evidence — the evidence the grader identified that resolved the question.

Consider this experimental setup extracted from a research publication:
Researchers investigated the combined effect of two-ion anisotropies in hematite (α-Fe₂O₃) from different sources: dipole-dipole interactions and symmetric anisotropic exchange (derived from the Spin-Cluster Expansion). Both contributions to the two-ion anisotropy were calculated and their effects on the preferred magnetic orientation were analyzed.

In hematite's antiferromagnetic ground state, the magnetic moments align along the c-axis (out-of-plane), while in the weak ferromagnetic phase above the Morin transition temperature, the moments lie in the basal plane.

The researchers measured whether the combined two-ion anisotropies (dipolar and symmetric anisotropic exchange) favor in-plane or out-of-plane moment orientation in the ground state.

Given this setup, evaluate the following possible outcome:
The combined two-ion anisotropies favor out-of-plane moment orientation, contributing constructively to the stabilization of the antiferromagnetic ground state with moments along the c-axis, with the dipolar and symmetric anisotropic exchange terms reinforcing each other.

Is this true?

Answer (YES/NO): NO